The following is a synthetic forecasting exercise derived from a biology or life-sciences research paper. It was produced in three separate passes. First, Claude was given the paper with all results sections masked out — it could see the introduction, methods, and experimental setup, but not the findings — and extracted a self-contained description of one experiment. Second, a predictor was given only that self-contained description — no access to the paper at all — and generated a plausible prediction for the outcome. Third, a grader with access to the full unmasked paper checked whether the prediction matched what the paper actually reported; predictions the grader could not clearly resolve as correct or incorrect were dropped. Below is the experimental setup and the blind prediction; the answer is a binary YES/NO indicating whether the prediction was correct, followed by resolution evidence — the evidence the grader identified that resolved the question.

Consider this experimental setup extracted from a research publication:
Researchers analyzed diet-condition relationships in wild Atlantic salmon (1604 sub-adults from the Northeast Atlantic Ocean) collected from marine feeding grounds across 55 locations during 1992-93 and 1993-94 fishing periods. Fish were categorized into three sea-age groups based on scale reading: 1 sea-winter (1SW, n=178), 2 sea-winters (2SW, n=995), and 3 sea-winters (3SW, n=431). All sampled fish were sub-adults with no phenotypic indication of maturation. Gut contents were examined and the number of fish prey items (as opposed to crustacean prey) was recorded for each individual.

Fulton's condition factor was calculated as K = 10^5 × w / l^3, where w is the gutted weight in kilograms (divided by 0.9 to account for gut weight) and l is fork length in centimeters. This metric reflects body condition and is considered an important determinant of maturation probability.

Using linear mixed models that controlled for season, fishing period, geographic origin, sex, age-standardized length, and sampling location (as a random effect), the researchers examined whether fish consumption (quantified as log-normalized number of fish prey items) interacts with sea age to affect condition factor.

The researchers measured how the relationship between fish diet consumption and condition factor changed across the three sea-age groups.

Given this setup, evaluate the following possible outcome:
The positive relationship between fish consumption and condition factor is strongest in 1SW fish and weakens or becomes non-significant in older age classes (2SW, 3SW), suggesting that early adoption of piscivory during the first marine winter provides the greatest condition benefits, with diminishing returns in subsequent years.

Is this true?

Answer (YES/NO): NO